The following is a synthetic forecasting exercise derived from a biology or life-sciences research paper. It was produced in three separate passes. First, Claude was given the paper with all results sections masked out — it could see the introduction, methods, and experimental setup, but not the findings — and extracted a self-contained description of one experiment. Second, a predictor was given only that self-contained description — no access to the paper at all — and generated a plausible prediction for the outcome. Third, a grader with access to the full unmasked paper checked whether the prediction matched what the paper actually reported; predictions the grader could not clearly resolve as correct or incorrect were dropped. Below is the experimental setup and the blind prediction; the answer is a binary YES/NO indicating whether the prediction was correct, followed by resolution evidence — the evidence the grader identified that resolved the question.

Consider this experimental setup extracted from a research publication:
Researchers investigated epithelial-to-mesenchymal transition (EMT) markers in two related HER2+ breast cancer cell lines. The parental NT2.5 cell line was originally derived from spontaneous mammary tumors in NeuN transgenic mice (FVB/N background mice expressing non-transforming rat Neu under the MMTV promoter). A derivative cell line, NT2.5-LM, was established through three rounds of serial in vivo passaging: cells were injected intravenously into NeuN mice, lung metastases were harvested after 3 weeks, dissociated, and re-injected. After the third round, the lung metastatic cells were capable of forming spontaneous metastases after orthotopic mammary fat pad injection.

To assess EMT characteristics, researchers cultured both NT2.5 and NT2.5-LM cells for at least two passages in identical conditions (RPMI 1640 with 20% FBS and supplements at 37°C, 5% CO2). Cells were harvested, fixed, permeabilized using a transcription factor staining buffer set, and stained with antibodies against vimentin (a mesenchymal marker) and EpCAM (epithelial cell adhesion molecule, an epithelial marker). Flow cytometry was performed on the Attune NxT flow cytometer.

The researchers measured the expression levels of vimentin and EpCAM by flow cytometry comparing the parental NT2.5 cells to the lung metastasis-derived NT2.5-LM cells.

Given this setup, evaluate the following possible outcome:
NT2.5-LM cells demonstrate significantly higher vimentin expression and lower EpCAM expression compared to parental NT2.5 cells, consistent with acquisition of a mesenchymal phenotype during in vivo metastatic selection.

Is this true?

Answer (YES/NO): YES